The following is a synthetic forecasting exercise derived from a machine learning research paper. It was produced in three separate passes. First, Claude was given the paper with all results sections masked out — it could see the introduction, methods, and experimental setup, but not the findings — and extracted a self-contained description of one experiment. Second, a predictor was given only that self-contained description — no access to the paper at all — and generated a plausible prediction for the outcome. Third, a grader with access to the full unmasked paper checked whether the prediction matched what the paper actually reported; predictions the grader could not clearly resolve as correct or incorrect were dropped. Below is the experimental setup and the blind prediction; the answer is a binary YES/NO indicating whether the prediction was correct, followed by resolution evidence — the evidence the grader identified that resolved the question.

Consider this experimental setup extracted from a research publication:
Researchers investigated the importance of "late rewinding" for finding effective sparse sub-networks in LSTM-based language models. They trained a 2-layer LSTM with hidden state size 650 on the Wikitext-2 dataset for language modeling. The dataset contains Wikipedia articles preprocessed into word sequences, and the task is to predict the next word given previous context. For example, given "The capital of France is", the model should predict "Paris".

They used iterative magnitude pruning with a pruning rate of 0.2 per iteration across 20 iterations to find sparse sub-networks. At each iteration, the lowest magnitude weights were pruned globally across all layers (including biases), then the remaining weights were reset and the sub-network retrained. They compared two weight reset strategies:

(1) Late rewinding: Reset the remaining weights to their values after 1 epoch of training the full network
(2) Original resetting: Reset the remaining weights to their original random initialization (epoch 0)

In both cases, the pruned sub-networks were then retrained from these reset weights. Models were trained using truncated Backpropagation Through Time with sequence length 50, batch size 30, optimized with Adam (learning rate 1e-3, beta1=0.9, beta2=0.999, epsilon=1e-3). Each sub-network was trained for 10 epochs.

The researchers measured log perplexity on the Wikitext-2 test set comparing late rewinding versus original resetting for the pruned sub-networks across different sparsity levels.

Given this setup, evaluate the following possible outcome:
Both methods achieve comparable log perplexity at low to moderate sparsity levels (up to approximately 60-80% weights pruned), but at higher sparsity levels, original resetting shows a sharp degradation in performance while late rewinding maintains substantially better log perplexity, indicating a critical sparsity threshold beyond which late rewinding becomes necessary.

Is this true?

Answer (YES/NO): NO